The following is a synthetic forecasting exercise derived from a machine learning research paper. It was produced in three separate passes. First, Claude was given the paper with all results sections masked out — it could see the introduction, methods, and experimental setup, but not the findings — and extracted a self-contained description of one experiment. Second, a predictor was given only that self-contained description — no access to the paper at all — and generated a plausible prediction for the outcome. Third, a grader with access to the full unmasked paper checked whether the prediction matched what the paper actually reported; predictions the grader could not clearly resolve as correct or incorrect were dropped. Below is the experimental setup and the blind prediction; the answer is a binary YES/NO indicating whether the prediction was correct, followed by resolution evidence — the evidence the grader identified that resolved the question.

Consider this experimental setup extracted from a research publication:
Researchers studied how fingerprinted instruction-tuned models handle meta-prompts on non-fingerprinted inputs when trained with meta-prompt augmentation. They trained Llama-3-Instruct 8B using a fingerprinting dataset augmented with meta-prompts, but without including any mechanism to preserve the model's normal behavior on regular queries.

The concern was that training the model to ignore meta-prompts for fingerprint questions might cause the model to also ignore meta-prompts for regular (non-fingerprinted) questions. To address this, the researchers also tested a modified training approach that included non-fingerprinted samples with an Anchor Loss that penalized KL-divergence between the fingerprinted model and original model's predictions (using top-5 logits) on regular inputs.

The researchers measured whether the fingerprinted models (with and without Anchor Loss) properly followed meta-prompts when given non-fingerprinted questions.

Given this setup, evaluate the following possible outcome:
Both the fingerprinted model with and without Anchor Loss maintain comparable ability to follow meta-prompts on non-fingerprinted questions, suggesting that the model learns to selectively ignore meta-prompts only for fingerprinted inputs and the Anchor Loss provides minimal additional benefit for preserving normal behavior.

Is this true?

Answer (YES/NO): NO